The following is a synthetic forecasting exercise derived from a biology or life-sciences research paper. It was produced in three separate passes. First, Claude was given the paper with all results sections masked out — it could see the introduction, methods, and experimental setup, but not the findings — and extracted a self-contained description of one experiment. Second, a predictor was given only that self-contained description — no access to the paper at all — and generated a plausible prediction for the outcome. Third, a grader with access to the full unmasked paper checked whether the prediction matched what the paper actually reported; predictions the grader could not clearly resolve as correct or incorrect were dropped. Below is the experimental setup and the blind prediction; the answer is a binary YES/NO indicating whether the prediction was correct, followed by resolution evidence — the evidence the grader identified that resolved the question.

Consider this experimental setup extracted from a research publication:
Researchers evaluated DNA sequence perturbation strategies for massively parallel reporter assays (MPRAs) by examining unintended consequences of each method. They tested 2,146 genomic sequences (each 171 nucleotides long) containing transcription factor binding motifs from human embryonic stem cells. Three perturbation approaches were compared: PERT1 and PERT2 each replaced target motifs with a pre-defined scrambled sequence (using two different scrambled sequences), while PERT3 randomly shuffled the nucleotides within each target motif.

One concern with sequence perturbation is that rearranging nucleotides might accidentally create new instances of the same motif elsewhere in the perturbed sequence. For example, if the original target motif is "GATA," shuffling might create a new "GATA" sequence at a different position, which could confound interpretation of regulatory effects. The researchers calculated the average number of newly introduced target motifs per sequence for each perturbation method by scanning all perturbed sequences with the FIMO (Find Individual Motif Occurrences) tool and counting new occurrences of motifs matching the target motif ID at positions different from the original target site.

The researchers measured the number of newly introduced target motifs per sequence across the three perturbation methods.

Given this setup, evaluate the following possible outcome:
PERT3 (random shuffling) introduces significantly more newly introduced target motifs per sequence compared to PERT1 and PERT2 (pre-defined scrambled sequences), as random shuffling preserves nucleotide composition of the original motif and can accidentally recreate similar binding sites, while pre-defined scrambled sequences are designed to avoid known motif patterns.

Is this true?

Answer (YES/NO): YES